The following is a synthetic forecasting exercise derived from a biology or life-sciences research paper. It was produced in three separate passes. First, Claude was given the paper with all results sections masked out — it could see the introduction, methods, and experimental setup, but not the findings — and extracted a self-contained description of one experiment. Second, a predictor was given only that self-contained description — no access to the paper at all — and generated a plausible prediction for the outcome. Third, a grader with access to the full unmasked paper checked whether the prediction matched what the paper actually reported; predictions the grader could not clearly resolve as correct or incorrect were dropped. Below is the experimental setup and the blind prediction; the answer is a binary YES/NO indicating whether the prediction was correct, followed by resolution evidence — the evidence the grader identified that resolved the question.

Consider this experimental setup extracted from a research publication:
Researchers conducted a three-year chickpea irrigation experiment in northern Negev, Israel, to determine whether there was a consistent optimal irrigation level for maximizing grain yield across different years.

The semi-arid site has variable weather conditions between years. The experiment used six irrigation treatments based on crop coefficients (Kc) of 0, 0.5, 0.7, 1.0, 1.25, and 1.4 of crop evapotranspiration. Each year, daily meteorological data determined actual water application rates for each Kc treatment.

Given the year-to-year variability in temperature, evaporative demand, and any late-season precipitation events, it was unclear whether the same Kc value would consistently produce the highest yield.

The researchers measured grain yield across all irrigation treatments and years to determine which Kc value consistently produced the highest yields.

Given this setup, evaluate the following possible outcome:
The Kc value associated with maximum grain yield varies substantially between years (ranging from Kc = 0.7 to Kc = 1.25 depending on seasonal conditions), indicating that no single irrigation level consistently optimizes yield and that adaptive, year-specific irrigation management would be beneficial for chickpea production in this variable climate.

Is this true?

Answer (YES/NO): NO